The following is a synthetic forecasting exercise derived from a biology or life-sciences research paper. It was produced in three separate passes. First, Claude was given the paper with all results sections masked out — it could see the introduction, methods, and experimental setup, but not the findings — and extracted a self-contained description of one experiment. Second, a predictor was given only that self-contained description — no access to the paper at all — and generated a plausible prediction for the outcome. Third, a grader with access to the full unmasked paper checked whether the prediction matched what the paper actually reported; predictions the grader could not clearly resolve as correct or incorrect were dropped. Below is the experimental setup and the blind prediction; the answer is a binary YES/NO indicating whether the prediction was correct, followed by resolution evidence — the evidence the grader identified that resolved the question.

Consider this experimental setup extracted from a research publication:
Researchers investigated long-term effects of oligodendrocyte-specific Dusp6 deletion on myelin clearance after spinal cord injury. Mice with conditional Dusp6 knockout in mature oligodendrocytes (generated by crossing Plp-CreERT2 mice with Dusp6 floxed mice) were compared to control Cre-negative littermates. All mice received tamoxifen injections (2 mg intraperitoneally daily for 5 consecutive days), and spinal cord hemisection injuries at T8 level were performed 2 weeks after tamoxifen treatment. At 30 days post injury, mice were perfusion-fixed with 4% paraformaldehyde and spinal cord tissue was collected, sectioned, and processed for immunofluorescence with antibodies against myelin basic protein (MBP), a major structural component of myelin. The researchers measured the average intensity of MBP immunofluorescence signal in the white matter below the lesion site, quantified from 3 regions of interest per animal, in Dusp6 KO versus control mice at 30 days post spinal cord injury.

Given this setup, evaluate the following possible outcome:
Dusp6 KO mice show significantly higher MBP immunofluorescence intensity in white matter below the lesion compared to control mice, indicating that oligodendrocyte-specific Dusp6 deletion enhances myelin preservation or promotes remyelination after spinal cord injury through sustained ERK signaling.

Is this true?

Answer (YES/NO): NO